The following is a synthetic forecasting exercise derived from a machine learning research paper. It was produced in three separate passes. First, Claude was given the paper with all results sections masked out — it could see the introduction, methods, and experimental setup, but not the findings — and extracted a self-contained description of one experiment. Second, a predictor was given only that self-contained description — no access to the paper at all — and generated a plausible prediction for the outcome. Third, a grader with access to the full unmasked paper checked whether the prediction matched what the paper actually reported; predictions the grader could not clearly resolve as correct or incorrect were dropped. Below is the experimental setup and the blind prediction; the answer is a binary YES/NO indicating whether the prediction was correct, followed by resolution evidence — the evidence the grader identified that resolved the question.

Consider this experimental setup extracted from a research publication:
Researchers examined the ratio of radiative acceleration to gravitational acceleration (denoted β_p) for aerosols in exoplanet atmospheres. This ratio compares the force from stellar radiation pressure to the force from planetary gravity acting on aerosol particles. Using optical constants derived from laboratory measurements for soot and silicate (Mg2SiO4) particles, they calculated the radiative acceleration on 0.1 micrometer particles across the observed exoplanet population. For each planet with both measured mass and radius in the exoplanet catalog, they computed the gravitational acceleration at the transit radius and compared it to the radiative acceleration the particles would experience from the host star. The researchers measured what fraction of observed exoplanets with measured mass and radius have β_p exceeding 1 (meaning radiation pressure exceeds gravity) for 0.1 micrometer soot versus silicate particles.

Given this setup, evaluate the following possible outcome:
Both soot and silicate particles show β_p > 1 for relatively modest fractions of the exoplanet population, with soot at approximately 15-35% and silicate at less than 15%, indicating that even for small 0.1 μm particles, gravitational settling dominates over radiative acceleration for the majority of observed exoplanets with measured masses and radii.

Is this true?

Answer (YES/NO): NO